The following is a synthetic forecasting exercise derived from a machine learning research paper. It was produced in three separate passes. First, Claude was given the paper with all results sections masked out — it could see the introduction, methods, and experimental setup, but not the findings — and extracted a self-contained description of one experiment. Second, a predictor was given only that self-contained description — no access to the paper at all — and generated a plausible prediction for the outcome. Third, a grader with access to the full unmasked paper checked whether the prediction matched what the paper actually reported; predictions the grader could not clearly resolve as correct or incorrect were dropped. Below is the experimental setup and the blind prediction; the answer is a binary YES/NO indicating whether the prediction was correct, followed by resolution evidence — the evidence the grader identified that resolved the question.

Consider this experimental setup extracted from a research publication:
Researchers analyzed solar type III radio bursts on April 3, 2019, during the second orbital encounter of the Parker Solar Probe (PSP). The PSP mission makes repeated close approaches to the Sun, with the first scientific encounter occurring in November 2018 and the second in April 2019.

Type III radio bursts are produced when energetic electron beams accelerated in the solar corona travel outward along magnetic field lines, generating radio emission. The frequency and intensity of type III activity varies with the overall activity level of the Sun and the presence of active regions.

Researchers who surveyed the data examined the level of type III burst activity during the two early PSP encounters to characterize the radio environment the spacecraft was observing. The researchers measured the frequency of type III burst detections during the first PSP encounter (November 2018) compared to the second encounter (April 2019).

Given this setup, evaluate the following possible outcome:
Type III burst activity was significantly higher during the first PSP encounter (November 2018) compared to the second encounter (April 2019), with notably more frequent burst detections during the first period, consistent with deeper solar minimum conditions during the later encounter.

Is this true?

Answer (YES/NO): NO